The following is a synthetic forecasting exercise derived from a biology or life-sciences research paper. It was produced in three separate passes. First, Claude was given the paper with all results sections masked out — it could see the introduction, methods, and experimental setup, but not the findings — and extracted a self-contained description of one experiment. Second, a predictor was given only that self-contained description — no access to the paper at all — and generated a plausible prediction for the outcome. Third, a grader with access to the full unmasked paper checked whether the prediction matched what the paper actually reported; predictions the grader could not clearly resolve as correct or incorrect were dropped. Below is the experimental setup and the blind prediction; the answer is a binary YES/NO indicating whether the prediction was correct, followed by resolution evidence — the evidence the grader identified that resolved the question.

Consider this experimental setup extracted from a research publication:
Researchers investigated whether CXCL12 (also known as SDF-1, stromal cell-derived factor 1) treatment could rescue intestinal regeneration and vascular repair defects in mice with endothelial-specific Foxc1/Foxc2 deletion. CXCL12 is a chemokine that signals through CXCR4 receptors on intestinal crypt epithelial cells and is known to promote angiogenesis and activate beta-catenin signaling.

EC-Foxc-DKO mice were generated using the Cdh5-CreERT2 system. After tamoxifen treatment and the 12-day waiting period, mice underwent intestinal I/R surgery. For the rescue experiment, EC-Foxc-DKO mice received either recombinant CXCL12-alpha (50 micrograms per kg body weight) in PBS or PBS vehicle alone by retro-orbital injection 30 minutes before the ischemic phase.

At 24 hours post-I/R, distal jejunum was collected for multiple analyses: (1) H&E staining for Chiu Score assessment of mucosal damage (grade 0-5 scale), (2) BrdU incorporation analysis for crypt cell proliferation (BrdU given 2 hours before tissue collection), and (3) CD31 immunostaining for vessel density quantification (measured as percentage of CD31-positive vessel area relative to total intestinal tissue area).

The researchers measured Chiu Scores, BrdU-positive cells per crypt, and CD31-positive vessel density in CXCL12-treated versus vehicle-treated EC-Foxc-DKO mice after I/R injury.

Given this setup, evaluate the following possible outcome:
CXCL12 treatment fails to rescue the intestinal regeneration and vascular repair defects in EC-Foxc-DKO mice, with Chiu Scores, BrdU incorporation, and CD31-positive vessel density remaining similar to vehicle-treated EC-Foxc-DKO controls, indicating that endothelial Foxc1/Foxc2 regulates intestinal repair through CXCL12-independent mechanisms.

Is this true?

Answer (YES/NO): NO